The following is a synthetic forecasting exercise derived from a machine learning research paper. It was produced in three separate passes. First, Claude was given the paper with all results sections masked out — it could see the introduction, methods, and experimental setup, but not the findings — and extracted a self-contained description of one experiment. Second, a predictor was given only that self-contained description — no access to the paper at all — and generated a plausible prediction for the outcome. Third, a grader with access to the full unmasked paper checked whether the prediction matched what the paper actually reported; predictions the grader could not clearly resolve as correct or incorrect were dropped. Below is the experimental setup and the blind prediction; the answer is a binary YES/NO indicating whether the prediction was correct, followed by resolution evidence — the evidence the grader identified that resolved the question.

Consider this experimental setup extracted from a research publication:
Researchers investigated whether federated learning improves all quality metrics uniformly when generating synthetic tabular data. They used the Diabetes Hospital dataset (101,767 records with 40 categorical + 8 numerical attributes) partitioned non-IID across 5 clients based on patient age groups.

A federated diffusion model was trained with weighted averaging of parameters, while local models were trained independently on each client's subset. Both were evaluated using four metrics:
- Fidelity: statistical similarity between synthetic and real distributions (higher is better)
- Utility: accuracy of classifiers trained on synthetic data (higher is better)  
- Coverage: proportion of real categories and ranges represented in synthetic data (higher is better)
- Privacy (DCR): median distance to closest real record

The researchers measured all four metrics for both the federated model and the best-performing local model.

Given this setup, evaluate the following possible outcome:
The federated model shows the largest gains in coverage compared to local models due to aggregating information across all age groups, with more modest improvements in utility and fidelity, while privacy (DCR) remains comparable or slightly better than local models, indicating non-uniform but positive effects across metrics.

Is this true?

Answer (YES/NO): NO